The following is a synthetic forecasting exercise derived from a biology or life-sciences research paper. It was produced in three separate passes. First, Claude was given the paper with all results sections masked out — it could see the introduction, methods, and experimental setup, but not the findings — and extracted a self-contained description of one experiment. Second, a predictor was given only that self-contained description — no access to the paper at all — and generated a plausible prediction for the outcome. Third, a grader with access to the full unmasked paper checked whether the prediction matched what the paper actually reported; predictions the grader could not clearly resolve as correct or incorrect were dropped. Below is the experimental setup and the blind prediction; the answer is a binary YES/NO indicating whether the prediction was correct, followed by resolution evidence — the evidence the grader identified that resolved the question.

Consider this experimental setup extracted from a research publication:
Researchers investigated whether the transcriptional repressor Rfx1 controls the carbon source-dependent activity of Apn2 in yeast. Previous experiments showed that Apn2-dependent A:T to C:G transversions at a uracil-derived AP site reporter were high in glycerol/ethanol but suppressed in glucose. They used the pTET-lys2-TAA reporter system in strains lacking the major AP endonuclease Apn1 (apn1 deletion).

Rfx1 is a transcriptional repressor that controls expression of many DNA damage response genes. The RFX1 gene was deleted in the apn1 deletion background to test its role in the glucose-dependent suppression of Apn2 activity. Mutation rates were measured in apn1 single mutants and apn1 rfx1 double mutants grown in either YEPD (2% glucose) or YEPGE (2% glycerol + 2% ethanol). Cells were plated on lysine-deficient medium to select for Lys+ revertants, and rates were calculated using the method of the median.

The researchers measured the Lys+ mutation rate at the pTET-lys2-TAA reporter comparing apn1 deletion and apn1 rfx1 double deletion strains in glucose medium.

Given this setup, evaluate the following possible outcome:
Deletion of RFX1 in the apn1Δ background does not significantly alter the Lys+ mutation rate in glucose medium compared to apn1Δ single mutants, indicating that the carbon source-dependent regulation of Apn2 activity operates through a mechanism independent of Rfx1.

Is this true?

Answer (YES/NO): NO